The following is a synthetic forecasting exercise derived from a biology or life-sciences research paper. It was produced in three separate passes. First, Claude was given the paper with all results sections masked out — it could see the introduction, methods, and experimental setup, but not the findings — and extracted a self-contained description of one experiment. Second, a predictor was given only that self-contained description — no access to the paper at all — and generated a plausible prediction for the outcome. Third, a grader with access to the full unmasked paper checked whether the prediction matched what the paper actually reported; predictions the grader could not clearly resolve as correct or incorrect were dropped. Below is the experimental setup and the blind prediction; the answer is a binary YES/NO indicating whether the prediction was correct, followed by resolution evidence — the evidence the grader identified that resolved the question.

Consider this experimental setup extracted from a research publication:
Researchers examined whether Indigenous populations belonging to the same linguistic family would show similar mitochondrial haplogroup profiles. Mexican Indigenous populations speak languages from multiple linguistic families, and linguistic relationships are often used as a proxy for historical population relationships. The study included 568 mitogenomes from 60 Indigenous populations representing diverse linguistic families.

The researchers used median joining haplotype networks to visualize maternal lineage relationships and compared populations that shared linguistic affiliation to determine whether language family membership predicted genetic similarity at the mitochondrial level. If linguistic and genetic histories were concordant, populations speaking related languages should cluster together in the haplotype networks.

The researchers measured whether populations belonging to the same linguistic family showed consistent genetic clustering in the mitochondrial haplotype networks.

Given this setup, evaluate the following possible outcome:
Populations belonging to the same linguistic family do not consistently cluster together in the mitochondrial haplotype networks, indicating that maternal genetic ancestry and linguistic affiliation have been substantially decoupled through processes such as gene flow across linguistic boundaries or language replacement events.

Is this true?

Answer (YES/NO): YES